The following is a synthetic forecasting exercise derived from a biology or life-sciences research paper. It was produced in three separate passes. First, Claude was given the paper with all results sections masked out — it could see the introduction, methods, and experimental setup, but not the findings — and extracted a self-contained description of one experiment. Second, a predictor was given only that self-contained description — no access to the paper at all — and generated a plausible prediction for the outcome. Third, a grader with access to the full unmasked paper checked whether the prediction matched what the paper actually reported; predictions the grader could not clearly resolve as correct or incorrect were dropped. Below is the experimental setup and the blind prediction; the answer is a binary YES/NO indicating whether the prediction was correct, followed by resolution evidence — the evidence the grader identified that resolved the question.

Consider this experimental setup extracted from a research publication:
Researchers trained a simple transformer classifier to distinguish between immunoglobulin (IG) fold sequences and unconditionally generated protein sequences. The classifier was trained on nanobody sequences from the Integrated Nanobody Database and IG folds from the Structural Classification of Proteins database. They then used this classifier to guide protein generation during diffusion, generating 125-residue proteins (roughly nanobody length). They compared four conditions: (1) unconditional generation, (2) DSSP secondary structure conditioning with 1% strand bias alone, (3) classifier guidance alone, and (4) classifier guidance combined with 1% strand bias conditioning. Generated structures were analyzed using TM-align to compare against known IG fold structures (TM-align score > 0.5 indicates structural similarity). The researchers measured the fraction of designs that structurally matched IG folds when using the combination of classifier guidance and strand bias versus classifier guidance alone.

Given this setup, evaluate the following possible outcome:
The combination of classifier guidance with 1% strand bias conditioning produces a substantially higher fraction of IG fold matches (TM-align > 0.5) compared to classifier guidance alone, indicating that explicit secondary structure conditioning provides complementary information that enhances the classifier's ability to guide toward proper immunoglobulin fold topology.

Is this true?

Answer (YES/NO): YES